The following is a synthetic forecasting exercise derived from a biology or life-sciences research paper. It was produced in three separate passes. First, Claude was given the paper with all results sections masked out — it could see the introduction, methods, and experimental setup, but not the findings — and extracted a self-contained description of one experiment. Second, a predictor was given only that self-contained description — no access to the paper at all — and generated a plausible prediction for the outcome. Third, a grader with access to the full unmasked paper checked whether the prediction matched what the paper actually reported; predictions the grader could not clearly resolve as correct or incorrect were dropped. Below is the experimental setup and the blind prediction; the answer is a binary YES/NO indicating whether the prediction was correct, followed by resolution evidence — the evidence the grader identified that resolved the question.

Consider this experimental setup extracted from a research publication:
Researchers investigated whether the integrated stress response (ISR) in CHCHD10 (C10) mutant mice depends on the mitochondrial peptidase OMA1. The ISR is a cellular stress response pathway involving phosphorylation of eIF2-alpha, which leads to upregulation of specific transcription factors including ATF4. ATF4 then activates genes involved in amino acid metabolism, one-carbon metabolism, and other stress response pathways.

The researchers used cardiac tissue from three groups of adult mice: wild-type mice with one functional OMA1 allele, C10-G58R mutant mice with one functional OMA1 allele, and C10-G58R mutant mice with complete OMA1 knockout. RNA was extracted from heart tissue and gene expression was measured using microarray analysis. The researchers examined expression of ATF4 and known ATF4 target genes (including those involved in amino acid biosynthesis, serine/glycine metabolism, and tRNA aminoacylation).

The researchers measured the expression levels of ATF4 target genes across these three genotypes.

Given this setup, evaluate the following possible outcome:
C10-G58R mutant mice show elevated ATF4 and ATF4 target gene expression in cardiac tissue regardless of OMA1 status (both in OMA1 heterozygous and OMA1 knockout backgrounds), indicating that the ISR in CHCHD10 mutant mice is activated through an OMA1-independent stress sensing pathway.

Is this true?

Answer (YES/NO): NO